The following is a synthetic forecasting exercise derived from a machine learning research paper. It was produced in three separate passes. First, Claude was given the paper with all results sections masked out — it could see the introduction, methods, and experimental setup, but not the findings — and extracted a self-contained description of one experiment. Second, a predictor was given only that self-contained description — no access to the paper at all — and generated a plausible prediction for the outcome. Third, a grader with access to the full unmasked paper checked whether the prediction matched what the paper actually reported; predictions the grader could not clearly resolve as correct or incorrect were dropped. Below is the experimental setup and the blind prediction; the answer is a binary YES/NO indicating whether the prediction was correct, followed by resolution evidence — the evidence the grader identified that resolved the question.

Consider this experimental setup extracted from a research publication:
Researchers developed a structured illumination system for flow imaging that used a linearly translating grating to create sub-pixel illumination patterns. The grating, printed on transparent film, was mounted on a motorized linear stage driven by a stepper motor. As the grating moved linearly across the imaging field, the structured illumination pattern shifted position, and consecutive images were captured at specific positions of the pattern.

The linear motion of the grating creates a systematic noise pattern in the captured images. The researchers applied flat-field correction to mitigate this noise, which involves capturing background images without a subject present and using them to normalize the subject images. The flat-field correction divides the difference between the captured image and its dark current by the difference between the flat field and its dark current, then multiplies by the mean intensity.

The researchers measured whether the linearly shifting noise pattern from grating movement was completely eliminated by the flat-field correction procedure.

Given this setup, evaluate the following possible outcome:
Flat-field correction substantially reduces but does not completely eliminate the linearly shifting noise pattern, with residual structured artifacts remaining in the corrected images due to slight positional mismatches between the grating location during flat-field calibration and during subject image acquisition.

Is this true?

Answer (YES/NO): NO